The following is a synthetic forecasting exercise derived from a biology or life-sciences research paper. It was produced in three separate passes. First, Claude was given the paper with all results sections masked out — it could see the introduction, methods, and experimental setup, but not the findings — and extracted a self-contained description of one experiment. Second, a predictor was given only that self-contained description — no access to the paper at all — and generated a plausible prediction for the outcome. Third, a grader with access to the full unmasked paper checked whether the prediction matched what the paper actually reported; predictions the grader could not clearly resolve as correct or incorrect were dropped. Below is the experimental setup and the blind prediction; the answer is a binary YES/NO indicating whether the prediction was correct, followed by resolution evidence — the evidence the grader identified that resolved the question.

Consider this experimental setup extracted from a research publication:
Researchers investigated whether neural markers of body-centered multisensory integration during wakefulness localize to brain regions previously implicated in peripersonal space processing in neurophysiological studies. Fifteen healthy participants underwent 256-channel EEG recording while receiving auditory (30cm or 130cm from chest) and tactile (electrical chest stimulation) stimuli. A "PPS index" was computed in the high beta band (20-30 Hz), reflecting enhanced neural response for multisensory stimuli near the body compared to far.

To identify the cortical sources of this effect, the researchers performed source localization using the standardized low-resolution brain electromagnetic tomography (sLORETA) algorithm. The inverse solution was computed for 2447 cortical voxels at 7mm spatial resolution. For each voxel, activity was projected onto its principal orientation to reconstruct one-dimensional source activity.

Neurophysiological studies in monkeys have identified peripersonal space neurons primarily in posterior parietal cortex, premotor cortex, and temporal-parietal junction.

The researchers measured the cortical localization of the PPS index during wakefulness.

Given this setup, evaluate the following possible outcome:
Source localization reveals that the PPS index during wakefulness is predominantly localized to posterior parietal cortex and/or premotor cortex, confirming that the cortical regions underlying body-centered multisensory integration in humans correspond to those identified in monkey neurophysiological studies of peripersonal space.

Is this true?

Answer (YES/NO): YES